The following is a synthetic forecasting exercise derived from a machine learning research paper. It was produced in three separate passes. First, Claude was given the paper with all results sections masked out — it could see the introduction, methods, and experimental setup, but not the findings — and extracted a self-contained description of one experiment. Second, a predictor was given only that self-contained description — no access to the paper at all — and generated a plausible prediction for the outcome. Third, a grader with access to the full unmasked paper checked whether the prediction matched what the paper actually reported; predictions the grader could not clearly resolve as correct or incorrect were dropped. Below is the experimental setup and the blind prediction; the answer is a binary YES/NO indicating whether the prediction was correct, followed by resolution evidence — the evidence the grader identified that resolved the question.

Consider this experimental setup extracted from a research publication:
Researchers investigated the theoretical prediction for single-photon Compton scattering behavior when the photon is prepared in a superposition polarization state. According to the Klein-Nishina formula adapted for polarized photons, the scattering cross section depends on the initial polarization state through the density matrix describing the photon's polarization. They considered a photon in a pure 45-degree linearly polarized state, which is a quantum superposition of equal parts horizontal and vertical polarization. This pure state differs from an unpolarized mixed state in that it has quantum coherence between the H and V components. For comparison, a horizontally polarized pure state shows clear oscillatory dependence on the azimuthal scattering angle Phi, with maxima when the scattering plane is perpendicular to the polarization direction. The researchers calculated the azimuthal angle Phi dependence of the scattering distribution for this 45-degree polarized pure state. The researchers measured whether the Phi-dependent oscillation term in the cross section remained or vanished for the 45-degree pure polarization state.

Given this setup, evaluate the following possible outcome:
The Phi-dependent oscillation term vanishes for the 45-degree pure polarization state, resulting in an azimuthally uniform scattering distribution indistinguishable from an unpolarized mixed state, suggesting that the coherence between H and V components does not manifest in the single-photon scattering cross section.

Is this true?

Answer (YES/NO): YES